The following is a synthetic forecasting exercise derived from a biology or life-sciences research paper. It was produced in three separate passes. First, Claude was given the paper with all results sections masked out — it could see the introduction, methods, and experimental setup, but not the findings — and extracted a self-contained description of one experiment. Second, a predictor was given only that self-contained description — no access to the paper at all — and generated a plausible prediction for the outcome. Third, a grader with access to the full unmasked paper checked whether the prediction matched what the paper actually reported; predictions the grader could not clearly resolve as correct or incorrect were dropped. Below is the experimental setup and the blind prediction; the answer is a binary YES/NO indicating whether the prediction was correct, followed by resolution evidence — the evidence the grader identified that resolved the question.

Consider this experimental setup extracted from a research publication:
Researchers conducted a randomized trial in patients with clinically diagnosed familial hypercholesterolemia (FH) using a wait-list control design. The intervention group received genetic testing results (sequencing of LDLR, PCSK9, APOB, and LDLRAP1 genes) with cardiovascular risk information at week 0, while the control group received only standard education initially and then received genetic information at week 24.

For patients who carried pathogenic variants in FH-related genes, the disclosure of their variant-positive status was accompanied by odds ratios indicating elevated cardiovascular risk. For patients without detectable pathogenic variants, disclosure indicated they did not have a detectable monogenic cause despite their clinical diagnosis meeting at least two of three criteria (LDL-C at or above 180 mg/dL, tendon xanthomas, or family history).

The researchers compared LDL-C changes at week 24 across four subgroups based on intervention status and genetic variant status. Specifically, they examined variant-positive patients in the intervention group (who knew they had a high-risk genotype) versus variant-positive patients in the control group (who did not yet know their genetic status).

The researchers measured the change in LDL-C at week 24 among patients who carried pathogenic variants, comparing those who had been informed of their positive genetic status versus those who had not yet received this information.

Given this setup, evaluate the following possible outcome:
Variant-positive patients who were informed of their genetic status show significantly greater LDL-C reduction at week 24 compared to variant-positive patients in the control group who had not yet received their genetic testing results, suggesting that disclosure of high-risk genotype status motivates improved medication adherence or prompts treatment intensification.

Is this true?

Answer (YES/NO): YES